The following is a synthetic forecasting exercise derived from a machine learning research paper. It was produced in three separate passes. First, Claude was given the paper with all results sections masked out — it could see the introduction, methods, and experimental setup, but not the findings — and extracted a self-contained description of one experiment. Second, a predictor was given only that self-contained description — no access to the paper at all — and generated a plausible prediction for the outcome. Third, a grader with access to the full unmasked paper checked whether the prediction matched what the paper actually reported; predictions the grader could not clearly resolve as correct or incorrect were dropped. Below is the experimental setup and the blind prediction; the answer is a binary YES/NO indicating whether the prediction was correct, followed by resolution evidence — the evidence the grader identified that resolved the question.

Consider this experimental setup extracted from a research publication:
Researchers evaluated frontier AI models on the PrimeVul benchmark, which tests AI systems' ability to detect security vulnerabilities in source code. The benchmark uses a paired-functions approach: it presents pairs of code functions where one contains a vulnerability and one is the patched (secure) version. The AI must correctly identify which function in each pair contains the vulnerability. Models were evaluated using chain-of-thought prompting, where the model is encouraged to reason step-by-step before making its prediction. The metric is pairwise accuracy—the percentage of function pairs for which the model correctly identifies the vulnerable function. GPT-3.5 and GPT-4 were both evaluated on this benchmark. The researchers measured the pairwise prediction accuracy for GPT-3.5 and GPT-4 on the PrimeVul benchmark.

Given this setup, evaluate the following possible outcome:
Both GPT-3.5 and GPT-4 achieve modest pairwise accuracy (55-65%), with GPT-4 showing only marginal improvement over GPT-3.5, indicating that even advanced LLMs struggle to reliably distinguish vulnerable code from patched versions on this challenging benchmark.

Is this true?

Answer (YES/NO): NO